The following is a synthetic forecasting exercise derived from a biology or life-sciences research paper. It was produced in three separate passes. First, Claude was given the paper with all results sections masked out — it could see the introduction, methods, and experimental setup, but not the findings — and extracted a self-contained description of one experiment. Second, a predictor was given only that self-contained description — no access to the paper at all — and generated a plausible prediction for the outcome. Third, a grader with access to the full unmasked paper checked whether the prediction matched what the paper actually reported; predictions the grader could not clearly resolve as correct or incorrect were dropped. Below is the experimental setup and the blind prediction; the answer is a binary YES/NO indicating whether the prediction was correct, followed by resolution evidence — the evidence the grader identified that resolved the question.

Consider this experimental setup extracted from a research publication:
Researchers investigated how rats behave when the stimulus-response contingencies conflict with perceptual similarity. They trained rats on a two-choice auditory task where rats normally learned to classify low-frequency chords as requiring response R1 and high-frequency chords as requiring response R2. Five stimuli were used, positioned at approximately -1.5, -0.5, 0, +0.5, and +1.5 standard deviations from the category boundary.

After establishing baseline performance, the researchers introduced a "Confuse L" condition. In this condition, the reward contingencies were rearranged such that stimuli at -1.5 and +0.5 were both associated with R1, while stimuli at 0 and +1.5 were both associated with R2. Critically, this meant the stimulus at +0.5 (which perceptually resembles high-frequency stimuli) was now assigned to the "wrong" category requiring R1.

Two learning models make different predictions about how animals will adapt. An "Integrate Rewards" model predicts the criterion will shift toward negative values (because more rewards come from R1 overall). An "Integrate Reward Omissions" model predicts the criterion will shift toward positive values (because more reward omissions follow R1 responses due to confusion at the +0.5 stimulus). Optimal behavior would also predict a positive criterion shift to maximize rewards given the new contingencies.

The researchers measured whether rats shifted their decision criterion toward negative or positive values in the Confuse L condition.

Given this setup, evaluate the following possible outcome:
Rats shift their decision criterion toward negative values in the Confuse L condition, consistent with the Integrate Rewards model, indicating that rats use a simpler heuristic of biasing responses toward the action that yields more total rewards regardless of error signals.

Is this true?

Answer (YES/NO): NO